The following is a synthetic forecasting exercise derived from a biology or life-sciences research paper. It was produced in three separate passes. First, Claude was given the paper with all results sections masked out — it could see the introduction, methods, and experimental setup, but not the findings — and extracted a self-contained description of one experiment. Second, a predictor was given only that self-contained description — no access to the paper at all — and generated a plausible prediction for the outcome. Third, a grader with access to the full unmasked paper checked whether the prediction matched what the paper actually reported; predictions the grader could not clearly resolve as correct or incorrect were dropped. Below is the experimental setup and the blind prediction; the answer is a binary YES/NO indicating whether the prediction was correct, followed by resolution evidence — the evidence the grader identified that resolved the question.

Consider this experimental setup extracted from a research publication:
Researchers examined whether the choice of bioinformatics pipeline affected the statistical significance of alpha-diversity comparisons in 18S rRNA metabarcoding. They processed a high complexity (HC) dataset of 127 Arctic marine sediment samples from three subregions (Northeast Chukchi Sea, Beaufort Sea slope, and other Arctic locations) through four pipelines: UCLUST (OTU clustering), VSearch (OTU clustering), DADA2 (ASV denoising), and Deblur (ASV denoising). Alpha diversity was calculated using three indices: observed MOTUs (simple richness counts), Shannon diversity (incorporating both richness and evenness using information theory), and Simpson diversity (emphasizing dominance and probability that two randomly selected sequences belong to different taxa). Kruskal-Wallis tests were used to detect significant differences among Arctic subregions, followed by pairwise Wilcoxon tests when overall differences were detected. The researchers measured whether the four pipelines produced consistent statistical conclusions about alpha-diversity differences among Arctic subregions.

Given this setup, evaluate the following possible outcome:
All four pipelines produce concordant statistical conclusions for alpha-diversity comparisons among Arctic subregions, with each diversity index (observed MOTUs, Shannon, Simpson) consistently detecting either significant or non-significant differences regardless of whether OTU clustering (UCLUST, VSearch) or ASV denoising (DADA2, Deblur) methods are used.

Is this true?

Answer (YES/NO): YES